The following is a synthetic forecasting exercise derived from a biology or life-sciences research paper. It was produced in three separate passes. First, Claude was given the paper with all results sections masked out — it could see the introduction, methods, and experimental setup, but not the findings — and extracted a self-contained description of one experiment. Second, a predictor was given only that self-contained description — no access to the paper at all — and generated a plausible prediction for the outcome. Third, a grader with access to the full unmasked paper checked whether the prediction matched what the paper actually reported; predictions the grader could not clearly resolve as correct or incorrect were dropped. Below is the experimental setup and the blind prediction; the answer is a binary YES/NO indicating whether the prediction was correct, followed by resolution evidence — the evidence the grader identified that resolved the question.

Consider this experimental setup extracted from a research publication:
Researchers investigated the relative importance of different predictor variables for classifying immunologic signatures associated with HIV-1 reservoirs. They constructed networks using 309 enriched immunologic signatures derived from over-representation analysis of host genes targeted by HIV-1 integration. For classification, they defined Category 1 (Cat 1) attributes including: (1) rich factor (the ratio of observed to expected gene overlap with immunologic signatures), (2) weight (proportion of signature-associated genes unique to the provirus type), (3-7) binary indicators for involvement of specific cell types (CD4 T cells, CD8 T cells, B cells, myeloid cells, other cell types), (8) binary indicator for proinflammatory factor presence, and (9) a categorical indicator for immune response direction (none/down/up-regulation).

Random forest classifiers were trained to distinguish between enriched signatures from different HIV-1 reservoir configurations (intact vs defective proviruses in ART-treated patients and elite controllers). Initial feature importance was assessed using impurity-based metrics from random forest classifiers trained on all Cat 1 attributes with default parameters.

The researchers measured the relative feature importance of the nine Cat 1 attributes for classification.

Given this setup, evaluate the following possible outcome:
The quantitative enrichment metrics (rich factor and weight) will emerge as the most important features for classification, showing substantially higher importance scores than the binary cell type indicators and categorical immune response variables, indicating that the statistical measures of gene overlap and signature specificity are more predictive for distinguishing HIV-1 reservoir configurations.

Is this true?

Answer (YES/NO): YES